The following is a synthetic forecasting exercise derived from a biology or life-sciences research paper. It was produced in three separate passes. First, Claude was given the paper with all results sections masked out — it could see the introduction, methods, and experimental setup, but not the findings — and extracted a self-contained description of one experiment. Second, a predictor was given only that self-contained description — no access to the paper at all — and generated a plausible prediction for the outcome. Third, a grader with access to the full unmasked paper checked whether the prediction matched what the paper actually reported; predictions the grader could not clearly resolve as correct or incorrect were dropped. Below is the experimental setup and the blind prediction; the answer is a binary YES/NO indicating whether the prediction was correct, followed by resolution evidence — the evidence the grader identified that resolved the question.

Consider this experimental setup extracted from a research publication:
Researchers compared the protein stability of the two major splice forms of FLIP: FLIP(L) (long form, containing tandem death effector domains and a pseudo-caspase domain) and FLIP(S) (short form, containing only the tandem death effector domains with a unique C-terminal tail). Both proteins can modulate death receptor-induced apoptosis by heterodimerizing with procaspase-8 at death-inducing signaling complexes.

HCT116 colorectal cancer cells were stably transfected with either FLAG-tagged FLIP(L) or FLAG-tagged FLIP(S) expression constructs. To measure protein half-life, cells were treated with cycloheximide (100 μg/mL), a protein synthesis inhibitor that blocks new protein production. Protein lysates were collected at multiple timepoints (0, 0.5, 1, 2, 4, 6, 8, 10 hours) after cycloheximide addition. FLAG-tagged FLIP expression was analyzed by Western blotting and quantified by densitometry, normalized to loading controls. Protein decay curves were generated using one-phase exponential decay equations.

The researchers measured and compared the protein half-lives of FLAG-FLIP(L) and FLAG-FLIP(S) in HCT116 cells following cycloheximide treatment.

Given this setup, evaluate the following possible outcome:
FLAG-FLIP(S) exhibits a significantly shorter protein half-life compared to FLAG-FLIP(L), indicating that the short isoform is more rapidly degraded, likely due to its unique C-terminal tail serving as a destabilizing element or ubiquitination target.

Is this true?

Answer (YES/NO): YES